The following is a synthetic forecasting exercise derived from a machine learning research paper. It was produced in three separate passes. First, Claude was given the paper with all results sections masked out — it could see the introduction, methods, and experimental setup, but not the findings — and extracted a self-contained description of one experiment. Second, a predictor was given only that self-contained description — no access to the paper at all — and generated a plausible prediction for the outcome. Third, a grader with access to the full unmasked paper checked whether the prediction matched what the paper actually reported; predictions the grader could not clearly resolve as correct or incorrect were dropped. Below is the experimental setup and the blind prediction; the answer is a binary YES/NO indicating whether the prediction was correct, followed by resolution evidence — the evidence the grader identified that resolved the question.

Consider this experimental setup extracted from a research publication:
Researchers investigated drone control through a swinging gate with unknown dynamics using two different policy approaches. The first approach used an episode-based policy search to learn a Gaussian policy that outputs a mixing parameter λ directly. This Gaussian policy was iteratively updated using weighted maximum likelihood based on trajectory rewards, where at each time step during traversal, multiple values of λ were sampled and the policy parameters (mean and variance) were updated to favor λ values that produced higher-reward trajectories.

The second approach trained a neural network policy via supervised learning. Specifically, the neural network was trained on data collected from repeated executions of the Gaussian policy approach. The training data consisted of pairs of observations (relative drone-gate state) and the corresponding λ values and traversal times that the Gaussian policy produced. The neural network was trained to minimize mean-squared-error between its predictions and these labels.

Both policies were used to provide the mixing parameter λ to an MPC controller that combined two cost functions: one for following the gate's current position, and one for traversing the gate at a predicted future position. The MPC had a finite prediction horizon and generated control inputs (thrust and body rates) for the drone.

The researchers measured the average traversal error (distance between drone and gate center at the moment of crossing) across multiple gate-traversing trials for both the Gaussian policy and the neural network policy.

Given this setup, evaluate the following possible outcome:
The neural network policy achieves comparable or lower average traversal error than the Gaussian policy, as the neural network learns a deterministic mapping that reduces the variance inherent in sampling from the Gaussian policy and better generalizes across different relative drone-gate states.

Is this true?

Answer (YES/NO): YES